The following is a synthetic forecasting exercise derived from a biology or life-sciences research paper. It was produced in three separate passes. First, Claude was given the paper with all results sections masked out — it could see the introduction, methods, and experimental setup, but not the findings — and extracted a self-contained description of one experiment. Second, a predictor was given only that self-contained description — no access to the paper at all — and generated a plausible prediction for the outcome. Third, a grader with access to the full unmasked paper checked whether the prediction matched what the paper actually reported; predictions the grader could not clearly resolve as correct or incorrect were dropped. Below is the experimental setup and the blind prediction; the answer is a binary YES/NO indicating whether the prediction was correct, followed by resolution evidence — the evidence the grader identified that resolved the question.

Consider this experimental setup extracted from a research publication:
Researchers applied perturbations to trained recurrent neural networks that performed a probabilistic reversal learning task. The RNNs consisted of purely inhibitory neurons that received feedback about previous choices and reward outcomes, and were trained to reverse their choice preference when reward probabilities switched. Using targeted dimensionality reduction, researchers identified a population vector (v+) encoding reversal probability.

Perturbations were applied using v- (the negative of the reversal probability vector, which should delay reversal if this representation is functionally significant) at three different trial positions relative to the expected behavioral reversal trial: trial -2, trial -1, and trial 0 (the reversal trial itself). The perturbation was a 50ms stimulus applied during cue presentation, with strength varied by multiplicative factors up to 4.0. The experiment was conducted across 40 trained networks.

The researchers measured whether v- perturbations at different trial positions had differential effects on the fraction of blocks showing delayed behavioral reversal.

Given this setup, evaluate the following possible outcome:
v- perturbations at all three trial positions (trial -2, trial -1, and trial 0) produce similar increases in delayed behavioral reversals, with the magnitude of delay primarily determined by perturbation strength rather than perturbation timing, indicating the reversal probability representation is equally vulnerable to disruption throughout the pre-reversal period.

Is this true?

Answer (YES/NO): NO